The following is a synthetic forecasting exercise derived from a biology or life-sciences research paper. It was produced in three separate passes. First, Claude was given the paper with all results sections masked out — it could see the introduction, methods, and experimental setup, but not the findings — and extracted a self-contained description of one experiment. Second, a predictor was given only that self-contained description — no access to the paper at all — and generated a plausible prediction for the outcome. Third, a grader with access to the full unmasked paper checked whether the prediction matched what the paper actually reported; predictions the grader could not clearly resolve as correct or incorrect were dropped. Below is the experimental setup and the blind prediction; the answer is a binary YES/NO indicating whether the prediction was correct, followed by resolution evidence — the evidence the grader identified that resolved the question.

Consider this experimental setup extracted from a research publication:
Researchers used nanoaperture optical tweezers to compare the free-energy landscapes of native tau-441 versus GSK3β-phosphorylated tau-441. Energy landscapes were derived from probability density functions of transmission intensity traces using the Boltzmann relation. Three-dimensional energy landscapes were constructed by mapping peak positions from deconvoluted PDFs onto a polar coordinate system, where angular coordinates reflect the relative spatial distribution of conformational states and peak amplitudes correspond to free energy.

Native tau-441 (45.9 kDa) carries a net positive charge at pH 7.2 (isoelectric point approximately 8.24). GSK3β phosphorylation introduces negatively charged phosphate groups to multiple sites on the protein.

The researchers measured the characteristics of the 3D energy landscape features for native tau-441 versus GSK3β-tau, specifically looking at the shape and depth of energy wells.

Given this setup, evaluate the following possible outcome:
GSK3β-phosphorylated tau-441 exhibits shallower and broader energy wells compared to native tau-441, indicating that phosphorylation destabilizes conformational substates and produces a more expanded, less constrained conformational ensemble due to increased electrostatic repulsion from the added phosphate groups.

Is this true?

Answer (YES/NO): NO